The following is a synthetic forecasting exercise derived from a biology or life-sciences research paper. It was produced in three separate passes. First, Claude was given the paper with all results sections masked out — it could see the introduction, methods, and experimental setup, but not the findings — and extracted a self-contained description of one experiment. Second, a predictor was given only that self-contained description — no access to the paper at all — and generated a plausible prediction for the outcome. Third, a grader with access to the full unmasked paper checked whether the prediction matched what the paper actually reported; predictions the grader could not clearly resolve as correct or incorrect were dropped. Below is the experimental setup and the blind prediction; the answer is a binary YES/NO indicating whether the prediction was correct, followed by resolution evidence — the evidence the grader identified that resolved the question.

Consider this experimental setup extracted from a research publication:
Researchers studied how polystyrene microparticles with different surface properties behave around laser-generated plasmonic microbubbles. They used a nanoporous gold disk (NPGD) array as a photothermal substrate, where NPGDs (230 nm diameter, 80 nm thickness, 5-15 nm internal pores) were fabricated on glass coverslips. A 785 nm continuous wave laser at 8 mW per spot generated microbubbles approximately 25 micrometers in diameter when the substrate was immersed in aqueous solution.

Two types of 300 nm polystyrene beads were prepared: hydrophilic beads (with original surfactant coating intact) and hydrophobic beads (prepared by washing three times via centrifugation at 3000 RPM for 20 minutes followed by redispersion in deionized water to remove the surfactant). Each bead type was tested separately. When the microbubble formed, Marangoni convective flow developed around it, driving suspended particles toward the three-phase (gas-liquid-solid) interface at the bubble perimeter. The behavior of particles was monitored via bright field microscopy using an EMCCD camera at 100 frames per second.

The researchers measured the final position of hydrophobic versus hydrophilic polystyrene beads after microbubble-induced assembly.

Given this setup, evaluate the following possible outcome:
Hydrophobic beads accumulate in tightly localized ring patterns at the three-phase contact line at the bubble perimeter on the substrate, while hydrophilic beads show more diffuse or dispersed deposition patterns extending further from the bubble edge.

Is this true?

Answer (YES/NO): NO